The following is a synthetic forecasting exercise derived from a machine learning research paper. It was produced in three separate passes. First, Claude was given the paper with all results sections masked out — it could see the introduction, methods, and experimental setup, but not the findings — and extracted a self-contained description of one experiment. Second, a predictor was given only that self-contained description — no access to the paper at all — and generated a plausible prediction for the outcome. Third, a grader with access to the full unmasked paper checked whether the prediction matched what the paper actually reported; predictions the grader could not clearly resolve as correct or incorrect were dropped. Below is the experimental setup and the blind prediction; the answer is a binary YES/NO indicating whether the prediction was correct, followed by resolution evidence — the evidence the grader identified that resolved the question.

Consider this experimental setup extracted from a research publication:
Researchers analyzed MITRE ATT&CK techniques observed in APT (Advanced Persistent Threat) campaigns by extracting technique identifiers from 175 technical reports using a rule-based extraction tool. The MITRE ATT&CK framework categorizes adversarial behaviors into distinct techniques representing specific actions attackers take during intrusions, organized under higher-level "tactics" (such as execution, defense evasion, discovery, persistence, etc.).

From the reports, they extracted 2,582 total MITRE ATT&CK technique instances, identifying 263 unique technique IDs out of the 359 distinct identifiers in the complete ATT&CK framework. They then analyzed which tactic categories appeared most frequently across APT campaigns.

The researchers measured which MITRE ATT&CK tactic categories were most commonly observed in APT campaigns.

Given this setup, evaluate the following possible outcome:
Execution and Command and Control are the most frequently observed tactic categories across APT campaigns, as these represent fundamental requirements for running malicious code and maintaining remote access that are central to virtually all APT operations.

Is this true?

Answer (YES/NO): NO